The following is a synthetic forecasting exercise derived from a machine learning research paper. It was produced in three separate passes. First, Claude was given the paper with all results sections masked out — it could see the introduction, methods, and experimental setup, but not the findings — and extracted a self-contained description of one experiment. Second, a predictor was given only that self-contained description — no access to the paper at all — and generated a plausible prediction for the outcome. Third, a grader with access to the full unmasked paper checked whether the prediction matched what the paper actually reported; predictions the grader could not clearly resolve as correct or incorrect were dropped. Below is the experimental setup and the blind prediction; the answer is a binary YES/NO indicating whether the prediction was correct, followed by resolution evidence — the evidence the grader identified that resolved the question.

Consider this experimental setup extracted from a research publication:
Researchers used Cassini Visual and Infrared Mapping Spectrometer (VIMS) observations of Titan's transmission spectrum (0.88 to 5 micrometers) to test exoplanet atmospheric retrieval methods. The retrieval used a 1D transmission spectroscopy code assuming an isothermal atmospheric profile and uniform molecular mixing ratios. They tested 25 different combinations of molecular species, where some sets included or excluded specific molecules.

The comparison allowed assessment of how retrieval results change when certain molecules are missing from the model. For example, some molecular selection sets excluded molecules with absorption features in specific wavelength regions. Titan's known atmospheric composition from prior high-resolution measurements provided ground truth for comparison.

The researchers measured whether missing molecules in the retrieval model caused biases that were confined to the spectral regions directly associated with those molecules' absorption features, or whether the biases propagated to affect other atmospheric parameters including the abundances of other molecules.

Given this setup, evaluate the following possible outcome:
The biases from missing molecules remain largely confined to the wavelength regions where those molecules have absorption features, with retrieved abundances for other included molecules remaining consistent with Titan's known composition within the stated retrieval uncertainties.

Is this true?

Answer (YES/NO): NO